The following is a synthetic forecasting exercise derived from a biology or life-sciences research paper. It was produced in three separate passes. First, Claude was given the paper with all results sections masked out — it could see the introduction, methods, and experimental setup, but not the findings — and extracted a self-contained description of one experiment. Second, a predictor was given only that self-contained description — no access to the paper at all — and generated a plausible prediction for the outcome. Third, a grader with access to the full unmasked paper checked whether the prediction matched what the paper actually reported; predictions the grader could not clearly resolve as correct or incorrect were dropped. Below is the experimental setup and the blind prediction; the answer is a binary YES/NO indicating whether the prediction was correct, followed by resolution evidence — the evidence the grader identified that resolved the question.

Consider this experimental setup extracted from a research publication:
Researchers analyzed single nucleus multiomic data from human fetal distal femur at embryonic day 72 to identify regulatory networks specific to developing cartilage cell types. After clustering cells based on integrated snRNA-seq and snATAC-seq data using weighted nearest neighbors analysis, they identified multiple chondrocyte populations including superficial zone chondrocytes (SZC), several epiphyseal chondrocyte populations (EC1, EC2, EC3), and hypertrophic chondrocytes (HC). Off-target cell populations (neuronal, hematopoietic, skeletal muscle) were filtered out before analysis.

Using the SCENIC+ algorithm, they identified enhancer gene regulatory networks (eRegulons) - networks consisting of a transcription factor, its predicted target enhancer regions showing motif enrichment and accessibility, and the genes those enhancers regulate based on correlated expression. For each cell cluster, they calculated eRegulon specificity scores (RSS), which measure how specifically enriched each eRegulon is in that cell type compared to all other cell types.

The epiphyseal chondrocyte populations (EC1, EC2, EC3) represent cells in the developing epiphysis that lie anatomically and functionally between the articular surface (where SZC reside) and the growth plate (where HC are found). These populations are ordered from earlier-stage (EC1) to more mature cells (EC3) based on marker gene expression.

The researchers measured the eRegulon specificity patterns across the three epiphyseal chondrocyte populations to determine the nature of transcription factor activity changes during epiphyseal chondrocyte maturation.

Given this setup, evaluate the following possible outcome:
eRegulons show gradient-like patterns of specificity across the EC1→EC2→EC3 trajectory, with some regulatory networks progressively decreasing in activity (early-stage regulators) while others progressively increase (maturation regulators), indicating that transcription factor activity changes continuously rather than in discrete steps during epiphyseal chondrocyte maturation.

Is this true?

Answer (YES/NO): NO